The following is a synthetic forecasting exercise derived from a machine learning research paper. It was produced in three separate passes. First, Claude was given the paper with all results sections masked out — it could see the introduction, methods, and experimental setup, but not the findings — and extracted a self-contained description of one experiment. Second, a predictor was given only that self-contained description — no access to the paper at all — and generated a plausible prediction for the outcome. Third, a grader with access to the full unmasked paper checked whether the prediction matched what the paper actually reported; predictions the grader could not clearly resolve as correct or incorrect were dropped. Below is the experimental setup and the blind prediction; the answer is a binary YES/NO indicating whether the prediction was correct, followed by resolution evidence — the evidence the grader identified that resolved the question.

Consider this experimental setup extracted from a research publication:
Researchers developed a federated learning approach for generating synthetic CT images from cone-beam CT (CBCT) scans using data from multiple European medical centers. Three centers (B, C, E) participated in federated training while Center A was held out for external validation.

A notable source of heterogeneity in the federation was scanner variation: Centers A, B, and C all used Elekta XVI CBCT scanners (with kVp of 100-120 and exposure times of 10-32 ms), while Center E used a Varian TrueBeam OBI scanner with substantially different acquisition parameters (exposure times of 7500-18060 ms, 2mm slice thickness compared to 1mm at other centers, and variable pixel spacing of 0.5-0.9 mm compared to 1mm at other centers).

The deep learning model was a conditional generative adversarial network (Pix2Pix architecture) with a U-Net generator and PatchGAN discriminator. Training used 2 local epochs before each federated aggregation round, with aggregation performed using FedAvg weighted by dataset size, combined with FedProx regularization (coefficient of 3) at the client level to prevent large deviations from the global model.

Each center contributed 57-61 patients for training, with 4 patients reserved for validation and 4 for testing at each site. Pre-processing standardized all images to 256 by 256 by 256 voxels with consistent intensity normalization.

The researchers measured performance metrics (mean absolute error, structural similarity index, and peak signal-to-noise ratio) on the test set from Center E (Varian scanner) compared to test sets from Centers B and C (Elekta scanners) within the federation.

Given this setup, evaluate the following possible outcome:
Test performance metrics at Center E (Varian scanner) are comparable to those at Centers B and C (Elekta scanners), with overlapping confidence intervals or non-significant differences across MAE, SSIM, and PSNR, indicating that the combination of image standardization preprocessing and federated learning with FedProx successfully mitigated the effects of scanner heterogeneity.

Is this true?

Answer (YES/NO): YES